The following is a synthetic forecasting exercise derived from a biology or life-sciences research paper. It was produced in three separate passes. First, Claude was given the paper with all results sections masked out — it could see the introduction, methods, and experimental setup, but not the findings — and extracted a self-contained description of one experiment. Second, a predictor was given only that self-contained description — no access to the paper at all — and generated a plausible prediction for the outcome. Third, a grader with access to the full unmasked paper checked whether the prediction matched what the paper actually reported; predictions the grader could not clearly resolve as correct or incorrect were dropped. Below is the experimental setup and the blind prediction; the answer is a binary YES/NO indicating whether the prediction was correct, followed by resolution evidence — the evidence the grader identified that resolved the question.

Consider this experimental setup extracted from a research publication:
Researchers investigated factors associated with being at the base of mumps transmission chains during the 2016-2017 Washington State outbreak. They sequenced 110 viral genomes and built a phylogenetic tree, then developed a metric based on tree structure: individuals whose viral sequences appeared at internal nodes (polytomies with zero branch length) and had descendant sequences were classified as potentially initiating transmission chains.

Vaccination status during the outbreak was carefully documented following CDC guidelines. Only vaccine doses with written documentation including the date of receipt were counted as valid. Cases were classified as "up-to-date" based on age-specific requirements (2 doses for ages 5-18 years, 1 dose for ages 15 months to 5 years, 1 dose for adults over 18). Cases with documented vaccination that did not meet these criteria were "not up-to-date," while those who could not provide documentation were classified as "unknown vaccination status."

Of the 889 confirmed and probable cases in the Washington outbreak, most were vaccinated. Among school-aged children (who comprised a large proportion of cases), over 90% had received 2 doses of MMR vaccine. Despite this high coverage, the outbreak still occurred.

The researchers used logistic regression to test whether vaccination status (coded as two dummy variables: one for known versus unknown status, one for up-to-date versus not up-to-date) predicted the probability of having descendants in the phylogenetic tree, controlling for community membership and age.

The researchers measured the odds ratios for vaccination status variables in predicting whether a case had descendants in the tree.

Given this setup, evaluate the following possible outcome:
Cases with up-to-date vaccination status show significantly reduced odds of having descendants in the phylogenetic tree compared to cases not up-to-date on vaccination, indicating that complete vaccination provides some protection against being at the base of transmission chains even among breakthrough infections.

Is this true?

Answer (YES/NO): NO